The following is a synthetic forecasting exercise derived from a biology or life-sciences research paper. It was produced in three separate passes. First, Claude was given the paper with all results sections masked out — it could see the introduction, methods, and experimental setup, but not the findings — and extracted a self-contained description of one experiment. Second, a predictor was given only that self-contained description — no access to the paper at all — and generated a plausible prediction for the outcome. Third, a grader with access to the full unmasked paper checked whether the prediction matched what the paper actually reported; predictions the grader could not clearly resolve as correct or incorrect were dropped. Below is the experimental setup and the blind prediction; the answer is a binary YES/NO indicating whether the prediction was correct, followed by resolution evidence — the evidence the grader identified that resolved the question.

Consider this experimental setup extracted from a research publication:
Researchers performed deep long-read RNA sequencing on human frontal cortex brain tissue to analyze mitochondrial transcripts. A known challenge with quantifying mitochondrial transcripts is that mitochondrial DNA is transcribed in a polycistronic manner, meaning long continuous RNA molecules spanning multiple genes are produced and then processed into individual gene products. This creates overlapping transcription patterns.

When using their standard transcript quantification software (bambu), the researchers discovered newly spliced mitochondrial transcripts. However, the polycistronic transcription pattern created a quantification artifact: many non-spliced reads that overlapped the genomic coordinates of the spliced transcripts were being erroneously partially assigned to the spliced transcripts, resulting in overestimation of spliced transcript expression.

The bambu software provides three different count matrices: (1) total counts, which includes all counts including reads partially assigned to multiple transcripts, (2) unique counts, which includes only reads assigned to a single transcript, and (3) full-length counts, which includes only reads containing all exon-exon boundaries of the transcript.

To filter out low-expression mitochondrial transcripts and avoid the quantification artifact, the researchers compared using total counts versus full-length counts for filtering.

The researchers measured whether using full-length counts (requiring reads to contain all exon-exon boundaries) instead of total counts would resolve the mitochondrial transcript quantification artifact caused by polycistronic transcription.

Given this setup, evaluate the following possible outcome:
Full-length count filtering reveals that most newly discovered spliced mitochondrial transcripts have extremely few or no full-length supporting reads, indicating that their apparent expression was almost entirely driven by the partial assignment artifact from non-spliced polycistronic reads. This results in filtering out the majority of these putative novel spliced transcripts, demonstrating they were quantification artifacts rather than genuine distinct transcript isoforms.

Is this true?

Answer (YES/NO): NO